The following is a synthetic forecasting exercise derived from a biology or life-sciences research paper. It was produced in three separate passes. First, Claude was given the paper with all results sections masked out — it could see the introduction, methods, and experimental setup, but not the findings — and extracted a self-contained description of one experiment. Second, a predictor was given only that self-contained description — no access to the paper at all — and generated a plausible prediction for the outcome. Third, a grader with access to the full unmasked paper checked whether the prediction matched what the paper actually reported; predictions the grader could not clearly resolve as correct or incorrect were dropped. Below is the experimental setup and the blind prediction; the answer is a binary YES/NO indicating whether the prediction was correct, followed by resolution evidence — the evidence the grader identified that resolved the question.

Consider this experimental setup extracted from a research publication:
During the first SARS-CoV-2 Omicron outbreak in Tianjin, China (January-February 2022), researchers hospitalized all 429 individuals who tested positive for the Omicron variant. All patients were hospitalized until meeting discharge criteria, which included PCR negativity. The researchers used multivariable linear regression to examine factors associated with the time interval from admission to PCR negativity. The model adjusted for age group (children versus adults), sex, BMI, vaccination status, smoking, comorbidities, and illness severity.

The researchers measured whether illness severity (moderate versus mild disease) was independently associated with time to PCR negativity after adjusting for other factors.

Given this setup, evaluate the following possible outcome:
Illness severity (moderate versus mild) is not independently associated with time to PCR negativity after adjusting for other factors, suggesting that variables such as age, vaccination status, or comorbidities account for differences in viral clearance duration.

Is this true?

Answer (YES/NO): YES